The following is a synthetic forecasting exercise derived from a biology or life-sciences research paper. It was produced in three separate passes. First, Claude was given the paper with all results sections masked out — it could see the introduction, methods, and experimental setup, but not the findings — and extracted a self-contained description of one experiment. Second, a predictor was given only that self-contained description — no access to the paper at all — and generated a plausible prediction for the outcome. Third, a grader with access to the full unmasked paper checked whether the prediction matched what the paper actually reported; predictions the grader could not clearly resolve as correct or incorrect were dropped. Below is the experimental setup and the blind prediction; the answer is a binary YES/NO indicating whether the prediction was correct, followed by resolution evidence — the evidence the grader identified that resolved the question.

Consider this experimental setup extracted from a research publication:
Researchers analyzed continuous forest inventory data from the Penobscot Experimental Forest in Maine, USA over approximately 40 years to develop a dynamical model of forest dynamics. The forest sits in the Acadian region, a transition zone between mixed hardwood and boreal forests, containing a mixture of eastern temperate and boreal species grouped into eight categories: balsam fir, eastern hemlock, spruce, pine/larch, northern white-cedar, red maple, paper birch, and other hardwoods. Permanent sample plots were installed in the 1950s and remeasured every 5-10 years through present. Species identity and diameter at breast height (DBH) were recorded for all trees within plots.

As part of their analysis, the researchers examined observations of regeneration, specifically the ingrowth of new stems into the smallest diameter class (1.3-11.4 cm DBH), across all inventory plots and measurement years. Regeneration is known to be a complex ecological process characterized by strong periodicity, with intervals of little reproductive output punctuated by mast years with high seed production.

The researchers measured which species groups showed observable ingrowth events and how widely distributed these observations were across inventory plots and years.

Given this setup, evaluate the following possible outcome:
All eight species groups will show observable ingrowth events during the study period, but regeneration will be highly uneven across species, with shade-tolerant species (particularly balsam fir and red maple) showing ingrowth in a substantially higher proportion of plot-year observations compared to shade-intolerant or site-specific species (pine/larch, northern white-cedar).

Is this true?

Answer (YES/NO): NO